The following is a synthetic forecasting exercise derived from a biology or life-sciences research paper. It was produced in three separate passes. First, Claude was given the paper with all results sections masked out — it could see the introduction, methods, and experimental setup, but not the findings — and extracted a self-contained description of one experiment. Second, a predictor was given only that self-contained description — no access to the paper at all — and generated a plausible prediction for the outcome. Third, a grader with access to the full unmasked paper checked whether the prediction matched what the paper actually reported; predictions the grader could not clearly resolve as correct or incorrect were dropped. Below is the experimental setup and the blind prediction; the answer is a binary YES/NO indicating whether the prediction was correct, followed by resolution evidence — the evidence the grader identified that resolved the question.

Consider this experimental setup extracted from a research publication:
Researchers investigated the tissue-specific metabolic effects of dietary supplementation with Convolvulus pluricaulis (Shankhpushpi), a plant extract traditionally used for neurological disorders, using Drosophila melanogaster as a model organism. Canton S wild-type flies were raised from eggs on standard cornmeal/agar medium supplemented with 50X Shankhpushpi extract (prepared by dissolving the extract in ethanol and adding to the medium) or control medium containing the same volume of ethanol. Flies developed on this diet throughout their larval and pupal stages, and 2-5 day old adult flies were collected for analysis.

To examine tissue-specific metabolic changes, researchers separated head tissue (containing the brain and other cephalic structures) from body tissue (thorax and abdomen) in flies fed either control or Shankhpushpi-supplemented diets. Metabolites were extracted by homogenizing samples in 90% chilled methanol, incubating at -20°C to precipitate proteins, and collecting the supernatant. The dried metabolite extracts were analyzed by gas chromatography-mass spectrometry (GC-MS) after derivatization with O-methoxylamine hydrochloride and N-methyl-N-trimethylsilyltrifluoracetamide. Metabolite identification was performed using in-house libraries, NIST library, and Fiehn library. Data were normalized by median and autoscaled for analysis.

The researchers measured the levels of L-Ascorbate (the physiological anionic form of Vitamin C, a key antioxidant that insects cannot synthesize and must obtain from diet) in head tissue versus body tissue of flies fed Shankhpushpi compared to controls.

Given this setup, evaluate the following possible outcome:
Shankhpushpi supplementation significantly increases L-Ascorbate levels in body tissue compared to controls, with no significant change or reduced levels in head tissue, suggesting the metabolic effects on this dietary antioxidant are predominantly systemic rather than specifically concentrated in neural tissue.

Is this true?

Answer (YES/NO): NO